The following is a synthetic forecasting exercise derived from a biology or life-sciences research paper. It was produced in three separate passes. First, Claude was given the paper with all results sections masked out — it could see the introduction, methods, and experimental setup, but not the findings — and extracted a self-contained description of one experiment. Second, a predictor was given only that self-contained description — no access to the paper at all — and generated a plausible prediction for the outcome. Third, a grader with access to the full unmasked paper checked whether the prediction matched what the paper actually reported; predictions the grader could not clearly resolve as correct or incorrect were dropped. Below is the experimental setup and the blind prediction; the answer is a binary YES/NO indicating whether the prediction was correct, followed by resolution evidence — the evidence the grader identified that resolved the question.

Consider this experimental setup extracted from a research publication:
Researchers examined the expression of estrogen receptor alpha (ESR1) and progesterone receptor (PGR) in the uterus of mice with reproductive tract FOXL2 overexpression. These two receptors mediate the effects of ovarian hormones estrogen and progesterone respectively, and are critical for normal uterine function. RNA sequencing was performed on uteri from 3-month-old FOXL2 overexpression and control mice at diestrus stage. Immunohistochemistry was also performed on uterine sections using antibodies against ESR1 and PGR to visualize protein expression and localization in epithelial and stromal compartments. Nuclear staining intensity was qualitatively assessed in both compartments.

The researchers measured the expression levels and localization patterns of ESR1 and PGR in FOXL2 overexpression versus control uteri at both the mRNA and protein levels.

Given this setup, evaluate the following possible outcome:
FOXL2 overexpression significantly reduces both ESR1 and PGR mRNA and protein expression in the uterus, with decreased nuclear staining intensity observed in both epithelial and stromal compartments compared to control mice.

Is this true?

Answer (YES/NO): NO